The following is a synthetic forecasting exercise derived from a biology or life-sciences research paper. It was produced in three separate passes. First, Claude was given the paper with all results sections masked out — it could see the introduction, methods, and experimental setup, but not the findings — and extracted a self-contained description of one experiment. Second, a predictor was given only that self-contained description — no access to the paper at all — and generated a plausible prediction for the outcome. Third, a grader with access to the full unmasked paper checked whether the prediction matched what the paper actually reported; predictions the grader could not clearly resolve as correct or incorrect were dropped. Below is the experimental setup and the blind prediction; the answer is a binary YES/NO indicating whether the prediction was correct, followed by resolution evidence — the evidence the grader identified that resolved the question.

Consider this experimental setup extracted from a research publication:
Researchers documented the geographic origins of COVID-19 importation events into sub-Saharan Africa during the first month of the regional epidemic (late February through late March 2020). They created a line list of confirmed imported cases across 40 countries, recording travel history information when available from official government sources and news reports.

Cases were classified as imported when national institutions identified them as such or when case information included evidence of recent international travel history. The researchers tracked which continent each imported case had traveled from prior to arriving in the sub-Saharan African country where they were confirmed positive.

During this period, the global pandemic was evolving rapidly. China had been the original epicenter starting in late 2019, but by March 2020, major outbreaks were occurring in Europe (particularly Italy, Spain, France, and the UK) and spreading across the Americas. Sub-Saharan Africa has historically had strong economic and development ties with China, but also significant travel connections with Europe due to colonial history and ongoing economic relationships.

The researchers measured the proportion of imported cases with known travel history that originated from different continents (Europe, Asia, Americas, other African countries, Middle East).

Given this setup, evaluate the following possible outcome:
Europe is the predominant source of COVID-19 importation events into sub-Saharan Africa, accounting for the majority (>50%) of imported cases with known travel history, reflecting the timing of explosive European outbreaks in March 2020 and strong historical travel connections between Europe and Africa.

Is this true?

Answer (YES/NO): YES